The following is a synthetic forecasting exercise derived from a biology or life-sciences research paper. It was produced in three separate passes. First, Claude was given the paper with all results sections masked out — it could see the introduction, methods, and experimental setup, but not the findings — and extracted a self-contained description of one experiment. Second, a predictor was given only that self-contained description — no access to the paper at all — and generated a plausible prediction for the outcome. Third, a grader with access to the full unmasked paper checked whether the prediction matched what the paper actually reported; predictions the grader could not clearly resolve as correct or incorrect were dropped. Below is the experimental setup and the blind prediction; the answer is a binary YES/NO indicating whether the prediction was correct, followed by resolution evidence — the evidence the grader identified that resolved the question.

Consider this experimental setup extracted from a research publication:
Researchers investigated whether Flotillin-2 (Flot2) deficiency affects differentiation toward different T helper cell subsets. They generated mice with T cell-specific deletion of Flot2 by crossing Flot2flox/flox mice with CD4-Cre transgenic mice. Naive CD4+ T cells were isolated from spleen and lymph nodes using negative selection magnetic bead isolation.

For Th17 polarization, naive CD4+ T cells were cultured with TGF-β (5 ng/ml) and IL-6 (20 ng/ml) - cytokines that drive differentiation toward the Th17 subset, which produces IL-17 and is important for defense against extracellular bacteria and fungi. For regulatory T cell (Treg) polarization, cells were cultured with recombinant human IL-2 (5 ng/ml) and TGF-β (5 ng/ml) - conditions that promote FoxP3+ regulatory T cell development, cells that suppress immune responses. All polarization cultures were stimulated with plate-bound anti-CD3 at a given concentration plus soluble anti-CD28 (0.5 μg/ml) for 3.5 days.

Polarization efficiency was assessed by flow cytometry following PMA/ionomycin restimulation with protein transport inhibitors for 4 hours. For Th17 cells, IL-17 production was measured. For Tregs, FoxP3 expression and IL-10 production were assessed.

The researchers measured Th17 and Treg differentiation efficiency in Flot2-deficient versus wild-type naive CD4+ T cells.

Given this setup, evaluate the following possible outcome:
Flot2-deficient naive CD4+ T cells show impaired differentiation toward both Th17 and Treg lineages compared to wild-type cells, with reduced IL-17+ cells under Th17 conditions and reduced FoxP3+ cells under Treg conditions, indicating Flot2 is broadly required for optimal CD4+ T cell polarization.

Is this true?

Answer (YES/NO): NO